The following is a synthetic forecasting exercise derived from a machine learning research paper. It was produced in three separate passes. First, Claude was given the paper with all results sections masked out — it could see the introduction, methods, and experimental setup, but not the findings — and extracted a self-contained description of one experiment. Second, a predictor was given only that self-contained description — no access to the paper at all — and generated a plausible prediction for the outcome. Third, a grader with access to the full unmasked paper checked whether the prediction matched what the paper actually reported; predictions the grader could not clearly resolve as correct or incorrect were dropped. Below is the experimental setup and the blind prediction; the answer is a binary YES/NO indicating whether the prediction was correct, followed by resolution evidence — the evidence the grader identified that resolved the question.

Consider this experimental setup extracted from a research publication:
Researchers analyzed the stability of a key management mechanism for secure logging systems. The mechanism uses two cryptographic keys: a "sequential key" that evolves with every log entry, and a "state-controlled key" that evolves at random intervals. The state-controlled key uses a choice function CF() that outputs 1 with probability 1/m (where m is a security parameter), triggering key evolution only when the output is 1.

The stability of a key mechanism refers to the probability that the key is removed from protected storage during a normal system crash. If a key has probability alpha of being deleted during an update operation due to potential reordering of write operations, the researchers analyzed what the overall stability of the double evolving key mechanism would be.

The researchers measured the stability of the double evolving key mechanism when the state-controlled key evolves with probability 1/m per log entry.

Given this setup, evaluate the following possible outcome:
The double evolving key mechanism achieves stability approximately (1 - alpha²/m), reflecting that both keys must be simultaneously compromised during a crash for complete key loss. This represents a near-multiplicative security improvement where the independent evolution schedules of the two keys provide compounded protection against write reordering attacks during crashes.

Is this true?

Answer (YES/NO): YES